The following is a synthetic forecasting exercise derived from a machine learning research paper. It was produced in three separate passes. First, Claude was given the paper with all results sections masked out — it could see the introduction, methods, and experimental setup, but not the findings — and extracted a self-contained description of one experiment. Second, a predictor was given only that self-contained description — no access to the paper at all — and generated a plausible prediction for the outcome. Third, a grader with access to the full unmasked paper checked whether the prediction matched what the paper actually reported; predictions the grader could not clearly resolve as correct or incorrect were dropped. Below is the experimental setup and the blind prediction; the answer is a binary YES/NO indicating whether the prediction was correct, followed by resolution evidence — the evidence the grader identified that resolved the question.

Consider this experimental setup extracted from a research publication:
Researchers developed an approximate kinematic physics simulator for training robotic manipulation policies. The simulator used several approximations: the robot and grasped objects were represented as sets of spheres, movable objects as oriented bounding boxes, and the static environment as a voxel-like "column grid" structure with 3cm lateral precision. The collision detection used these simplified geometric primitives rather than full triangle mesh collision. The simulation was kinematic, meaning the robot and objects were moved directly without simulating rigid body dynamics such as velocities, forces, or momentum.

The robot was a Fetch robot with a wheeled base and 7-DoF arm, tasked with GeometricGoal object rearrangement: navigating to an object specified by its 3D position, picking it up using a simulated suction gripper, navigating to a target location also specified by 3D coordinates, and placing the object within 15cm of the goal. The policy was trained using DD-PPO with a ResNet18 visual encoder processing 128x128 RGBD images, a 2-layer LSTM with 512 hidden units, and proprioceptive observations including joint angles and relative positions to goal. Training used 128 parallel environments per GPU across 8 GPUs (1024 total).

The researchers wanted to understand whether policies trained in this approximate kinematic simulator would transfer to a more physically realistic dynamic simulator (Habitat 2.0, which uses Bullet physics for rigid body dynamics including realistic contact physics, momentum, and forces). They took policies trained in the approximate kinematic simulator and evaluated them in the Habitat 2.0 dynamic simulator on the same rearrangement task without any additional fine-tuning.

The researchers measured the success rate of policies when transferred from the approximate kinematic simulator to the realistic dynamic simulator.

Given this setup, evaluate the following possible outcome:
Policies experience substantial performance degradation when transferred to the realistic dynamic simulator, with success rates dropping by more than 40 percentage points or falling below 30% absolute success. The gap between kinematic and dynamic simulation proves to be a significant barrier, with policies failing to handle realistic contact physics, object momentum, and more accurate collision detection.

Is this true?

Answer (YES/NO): YES